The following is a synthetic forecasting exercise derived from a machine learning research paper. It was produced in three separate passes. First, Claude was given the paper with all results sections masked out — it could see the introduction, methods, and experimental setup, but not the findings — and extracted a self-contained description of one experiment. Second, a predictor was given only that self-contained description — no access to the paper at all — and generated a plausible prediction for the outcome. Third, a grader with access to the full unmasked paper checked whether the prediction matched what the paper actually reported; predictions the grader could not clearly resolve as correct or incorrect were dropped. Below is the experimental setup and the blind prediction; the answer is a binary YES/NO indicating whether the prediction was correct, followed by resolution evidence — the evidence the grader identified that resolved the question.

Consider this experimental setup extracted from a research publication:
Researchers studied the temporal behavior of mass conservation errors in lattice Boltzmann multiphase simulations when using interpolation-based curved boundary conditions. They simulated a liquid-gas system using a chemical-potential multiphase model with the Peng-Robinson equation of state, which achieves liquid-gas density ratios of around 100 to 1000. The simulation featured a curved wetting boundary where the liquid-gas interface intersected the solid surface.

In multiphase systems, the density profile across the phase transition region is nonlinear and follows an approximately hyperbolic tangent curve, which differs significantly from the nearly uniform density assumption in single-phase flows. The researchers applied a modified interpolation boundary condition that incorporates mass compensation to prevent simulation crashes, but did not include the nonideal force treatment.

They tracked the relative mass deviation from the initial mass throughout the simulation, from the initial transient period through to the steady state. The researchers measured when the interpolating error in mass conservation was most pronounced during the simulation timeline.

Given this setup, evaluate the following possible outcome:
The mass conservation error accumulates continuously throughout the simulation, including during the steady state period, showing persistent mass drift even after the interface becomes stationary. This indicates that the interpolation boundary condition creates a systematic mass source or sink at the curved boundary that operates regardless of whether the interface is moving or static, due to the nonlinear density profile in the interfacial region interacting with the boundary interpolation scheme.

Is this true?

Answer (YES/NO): YES